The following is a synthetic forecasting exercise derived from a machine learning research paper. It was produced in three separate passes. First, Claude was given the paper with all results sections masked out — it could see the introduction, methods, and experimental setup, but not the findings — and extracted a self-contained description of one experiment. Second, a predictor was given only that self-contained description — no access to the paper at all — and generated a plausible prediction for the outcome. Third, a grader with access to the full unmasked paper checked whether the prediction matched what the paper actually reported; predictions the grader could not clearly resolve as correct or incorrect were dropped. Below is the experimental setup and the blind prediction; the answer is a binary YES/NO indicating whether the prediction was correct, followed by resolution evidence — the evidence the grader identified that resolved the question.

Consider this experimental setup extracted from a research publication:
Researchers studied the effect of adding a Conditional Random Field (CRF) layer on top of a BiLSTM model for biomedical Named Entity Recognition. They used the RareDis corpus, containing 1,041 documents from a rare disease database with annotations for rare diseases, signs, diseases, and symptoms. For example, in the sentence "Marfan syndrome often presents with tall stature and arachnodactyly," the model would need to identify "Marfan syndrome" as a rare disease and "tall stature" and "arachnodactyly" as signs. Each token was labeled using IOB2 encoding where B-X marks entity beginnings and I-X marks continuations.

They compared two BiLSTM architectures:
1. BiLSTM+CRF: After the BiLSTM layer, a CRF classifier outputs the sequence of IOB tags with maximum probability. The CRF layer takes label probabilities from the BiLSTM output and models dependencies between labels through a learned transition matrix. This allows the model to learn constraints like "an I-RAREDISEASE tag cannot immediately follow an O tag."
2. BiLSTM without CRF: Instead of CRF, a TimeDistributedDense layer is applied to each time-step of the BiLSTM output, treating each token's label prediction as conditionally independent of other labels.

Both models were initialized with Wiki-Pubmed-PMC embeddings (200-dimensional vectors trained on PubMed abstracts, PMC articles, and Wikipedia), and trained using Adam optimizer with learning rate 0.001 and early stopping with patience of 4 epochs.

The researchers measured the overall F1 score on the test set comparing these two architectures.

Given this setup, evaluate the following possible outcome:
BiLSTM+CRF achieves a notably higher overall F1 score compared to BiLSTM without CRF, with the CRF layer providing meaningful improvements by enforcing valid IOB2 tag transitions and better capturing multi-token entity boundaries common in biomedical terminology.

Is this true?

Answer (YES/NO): YES